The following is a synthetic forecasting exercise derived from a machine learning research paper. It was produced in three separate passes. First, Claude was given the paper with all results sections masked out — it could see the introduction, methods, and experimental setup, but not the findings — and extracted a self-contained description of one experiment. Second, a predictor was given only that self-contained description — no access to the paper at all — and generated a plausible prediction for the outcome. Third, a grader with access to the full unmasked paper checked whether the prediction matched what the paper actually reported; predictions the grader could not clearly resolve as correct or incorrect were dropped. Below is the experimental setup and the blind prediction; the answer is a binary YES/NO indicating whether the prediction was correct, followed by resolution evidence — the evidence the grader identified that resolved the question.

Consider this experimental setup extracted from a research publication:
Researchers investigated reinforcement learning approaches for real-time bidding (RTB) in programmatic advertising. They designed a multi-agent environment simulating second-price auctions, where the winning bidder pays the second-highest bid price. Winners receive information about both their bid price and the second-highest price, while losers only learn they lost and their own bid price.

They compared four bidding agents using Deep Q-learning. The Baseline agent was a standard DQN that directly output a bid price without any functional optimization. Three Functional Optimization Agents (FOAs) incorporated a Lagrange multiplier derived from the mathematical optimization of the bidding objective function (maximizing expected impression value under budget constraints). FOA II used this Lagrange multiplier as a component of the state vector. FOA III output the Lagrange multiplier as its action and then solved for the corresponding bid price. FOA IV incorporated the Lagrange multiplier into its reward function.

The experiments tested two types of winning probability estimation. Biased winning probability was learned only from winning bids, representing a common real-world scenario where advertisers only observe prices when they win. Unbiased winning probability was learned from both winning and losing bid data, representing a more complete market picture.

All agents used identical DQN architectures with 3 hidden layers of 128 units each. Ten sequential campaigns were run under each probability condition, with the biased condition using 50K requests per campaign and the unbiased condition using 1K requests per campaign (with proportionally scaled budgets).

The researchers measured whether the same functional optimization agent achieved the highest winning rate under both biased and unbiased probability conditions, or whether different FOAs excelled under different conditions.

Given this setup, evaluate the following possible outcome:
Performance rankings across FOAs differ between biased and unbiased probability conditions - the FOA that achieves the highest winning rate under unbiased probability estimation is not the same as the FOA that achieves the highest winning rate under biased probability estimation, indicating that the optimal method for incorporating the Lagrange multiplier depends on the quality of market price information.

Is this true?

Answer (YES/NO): YES